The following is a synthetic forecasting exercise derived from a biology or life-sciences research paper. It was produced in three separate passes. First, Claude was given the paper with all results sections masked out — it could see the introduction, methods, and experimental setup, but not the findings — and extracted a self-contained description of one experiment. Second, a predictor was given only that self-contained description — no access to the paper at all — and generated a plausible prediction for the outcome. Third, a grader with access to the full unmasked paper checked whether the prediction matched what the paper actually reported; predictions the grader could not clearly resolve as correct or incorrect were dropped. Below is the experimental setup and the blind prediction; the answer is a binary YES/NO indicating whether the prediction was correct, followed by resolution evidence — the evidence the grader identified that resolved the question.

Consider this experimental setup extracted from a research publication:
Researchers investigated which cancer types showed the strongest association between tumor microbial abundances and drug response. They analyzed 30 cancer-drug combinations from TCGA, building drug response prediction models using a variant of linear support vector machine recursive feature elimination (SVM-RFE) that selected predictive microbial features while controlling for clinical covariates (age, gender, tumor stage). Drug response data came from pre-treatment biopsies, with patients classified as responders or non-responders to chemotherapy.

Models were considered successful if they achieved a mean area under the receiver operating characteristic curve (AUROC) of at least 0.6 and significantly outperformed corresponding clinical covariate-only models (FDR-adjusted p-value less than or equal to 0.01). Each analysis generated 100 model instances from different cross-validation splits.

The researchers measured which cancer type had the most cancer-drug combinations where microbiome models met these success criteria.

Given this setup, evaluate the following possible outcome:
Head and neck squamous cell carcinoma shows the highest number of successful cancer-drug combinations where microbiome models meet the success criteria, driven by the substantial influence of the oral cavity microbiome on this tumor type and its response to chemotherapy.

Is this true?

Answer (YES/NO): NO